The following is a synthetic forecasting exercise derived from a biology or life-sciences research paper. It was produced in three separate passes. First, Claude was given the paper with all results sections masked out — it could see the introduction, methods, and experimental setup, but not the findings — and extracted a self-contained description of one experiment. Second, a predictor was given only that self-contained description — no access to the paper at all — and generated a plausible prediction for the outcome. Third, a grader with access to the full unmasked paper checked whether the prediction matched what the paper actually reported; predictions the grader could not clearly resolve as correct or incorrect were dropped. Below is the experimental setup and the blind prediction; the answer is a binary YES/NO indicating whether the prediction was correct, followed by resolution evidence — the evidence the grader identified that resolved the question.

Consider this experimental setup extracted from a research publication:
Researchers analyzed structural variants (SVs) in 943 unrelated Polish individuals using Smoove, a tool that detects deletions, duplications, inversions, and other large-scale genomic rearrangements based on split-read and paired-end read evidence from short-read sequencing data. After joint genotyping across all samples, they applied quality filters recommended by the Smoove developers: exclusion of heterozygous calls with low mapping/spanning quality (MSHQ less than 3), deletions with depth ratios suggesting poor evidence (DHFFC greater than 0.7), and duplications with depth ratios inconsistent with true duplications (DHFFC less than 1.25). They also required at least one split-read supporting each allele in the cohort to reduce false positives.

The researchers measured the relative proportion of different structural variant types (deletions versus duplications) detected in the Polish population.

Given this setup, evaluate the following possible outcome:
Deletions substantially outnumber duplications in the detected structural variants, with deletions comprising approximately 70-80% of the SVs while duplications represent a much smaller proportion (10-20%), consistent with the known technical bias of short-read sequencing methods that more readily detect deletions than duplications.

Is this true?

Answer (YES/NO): NO